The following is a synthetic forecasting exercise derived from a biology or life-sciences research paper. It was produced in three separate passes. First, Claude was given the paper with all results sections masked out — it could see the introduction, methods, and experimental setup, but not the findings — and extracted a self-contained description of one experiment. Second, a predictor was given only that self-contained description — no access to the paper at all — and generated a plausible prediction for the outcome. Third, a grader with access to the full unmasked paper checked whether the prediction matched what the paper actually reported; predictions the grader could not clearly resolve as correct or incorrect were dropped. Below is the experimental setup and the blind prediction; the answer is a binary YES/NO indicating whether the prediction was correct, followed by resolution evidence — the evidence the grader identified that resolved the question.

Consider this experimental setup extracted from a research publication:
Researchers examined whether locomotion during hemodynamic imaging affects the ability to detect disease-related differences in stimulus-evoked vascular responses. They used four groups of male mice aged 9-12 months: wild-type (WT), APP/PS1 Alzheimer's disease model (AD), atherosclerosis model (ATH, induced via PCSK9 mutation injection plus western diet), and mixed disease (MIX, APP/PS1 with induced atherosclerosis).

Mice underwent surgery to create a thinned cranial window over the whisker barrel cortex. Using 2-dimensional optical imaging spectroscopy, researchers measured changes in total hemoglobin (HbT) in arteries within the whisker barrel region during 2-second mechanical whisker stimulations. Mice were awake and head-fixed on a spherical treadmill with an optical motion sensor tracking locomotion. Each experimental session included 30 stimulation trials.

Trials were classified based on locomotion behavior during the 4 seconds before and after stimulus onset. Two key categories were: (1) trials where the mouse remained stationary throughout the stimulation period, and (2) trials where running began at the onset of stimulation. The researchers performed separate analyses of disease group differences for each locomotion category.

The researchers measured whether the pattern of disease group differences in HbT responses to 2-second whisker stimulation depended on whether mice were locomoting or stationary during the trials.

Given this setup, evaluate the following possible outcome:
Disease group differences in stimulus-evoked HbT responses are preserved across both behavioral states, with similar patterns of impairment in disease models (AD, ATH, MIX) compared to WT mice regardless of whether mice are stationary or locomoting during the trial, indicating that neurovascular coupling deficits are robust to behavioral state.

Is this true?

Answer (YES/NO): NO